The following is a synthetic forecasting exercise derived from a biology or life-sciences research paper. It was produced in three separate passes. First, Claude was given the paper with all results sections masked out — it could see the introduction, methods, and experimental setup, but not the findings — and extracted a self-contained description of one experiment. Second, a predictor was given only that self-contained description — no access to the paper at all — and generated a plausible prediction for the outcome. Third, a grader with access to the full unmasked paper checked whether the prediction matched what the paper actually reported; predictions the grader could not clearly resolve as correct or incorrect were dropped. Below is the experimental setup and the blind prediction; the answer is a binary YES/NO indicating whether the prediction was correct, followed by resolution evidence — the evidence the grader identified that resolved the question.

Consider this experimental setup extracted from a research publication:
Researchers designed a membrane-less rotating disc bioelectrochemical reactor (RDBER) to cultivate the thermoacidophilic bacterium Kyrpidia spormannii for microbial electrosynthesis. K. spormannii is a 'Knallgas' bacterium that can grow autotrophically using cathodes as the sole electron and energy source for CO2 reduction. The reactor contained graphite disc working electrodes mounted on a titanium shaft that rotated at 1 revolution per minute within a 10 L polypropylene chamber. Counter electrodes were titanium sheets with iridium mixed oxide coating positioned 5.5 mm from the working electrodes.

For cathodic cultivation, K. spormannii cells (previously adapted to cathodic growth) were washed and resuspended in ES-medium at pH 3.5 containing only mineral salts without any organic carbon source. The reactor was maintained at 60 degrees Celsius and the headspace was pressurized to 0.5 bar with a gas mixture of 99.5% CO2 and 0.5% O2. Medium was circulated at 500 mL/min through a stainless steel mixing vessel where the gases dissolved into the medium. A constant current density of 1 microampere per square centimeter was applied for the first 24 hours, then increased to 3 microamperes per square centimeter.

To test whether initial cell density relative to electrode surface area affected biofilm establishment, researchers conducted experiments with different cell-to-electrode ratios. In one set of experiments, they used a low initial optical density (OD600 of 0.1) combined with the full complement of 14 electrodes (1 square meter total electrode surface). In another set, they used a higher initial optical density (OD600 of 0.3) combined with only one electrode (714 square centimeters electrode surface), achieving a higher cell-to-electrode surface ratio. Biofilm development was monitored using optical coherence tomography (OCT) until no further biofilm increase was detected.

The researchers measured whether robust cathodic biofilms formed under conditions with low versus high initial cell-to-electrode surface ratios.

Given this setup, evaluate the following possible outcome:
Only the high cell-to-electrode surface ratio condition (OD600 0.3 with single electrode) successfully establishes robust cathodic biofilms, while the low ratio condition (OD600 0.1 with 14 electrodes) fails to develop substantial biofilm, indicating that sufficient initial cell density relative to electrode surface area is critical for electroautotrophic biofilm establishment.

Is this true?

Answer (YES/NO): YES